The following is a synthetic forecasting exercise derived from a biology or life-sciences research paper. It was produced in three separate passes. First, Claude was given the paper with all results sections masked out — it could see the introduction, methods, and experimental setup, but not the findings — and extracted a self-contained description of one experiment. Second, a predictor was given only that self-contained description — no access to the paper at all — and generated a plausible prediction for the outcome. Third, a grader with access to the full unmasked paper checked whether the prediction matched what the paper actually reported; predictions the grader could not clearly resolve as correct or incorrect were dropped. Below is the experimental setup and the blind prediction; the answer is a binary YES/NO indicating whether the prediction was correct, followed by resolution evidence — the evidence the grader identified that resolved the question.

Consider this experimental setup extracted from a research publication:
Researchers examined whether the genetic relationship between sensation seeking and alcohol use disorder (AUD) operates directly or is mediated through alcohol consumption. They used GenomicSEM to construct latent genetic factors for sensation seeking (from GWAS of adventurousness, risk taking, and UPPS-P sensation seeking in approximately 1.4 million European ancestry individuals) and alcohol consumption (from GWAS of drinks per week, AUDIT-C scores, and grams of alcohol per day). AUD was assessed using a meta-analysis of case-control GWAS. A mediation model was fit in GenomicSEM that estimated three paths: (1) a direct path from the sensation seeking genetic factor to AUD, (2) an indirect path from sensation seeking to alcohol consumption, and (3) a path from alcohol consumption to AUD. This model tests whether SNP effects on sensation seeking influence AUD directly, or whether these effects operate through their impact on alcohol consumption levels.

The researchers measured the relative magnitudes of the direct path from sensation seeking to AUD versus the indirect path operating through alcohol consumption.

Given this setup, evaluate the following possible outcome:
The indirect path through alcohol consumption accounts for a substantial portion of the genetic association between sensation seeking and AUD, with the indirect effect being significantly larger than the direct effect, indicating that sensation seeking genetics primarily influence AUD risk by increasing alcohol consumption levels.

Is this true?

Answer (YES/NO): YES